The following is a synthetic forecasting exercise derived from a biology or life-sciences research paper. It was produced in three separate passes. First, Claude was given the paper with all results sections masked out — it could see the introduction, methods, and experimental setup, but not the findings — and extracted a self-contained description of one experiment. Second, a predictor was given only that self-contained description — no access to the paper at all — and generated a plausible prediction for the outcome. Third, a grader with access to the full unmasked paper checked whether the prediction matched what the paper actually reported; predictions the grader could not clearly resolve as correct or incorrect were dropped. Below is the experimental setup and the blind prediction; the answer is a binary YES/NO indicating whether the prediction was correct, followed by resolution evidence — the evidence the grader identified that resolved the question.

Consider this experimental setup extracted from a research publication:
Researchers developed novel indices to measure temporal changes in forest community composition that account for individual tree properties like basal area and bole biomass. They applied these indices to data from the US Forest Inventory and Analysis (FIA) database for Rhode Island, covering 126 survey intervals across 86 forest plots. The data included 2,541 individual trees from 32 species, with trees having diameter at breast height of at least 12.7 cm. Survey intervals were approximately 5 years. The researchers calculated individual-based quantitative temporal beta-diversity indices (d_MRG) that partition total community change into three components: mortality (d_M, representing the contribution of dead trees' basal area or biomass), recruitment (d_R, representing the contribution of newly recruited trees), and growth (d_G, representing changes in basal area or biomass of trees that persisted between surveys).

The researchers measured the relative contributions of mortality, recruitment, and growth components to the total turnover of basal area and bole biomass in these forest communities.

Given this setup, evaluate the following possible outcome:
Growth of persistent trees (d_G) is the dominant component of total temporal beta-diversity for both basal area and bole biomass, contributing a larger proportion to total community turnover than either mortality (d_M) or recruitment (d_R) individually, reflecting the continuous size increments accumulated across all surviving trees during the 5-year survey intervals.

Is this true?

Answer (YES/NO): YES